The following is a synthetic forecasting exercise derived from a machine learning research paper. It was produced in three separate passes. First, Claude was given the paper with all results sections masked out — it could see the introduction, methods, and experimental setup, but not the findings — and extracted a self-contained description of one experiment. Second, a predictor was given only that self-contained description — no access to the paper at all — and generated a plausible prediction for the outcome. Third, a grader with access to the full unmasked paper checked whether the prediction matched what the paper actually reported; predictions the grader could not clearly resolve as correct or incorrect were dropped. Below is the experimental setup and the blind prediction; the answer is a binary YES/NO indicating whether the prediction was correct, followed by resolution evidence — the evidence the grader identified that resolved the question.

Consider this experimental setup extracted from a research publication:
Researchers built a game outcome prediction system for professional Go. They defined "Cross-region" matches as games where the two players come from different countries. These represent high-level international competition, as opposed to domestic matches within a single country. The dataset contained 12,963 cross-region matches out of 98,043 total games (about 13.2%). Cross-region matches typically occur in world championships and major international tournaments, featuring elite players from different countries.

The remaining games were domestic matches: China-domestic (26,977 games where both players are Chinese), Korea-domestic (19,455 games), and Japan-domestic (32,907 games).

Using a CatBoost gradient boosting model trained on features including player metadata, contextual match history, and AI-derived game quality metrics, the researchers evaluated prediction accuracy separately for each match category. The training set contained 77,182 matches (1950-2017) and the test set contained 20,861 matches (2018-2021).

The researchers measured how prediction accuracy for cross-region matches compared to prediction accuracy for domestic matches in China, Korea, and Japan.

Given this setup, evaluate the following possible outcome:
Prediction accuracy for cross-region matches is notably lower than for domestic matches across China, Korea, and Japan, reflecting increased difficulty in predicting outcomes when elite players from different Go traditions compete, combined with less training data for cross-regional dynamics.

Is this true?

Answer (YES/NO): NO